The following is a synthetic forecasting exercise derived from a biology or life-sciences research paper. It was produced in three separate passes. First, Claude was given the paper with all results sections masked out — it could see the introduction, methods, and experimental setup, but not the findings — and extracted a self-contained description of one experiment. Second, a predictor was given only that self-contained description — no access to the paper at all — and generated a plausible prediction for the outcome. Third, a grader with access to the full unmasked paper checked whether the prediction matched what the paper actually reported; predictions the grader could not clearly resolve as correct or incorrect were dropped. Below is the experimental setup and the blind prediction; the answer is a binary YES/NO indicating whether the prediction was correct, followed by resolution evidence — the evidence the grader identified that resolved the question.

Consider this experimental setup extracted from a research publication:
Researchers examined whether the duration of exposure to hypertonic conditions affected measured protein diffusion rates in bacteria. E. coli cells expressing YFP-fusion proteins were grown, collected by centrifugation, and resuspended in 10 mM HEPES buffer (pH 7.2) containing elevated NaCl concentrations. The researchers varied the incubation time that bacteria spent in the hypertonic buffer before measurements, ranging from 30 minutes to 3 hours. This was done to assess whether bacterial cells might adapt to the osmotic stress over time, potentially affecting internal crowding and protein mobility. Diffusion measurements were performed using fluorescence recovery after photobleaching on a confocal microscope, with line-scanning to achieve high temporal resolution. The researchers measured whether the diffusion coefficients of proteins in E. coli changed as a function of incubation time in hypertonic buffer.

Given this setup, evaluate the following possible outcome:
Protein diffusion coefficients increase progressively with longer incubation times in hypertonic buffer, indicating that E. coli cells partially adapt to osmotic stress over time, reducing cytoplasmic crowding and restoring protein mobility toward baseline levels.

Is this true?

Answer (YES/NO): NO